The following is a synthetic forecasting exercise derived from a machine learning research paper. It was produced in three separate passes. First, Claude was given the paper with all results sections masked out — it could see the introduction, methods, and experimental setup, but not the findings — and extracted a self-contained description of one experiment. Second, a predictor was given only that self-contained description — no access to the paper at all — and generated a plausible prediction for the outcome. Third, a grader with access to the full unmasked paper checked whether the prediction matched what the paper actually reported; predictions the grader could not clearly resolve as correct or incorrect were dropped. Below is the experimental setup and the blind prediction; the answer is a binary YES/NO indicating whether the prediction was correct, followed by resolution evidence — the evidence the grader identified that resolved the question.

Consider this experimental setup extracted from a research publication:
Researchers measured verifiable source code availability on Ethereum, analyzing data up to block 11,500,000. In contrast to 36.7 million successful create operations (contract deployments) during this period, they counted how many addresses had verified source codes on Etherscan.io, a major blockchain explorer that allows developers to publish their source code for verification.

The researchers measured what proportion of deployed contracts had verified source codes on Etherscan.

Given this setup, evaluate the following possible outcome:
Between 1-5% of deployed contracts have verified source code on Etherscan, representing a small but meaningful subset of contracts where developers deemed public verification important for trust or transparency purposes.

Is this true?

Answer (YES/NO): NO